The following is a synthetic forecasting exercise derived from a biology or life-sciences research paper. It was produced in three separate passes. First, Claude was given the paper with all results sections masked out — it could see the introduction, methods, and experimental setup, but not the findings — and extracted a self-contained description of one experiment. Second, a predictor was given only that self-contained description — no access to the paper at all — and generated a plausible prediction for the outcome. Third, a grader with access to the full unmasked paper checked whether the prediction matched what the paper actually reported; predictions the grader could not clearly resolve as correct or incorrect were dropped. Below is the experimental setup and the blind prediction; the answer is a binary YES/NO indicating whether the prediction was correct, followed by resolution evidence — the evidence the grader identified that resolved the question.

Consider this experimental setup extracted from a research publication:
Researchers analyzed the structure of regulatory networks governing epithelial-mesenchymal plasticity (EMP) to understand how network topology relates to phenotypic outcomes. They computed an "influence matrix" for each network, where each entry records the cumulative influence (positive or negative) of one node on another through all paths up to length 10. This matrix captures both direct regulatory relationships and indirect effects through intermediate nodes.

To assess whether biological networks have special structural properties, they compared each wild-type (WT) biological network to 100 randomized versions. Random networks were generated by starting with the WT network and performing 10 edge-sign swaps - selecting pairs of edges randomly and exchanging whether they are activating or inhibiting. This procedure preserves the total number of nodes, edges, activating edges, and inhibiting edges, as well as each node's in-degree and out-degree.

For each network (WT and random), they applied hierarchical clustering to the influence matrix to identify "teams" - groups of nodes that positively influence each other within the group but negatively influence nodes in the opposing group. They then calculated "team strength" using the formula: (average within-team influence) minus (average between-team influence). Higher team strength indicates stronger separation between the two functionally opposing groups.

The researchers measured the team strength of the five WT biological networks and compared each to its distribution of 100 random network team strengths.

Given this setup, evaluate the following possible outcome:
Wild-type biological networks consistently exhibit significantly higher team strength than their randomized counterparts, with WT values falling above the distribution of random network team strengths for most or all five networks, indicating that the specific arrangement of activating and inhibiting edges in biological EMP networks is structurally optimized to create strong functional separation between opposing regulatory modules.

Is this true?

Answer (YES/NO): YES